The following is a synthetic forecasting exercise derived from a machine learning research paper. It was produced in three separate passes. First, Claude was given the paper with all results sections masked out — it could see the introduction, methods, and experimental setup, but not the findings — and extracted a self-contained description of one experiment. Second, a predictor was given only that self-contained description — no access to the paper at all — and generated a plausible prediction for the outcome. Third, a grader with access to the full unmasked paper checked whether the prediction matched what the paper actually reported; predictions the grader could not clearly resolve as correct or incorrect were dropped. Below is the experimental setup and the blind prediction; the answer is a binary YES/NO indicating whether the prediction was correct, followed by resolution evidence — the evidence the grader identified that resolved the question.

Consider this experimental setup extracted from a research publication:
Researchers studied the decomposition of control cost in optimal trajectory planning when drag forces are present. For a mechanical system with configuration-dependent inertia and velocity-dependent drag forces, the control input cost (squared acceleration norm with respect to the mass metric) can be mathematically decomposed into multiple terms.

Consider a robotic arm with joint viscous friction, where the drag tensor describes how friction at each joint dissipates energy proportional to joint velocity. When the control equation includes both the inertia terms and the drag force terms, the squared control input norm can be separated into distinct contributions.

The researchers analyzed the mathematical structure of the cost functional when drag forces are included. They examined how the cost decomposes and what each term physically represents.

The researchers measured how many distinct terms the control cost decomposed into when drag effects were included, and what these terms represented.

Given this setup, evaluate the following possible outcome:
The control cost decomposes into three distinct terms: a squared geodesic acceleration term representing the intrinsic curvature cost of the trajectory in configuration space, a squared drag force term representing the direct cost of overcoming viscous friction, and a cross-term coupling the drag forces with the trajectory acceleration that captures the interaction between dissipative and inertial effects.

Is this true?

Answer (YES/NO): NO